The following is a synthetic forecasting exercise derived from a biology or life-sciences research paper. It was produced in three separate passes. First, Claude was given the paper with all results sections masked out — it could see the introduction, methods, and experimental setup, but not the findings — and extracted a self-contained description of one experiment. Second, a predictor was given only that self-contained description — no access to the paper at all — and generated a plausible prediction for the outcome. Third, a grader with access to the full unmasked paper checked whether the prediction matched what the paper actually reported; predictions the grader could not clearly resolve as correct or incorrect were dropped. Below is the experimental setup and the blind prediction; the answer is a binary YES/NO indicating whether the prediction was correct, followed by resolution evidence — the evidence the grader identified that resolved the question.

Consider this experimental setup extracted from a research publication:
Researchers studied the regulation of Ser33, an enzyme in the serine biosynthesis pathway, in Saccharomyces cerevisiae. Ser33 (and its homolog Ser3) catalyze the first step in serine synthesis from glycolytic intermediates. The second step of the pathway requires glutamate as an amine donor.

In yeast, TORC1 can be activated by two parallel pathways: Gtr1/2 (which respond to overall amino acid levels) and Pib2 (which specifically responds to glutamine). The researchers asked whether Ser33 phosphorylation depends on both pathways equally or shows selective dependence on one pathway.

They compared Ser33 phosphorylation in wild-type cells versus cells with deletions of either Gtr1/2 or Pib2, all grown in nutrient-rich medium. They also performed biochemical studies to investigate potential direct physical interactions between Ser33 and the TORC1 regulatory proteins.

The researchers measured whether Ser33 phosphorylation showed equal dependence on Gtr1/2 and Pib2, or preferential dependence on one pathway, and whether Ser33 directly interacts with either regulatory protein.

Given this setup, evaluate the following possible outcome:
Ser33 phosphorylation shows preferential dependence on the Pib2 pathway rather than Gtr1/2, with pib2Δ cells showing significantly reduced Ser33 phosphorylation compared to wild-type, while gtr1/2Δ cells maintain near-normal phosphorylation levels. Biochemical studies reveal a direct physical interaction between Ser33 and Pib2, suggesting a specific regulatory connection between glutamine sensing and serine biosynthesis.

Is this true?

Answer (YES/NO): YES